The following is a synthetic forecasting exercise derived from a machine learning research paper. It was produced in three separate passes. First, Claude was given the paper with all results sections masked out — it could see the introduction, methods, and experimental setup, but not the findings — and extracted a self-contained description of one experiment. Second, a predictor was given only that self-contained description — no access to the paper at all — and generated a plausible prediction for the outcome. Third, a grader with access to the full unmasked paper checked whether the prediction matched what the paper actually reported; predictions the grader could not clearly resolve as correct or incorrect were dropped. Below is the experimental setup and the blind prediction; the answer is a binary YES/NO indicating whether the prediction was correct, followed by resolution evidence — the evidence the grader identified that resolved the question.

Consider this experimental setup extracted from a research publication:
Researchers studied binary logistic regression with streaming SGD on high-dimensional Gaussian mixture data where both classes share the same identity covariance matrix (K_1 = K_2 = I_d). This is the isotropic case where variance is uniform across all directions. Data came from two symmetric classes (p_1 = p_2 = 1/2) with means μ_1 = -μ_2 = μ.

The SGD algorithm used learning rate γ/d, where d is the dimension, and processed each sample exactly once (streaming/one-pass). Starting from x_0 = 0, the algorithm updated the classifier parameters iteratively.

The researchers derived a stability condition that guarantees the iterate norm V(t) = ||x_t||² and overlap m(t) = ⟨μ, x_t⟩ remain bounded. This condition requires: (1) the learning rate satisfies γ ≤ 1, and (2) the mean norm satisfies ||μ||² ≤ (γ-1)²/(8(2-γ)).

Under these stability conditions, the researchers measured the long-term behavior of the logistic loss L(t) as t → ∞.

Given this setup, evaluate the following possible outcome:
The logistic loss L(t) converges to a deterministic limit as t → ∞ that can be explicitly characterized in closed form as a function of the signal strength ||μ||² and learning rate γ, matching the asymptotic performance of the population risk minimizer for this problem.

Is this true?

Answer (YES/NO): NO